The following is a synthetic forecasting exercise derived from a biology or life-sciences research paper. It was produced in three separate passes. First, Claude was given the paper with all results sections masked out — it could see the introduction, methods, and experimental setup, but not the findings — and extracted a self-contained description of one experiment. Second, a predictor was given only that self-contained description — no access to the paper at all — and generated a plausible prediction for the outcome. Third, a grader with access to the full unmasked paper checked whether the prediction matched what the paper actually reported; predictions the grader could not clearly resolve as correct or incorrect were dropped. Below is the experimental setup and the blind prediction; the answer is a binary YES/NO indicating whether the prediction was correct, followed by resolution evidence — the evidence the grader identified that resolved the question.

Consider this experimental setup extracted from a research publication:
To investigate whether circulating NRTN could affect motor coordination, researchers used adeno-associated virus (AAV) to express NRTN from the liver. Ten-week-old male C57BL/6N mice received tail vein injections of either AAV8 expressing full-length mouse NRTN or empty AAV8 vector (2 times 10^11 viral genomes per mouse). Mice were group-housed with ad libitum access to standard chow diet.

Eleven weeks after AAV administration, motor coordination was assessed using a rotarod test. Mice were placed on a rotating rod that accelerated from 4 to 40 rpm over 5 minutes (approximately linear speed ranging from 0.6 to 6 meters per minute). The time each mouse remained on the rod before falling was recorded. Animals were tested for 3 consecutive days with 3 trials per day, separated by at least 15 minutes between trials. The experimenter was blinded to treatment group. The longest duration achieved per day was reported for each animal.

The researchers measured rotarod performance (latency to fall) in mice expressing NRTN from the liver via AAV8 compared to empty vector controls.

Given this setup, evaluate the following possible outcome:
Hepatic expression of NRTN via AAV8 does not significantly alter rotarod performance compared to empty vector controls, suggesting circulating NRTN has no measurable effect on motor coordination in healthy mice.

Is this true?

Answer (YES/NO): NO